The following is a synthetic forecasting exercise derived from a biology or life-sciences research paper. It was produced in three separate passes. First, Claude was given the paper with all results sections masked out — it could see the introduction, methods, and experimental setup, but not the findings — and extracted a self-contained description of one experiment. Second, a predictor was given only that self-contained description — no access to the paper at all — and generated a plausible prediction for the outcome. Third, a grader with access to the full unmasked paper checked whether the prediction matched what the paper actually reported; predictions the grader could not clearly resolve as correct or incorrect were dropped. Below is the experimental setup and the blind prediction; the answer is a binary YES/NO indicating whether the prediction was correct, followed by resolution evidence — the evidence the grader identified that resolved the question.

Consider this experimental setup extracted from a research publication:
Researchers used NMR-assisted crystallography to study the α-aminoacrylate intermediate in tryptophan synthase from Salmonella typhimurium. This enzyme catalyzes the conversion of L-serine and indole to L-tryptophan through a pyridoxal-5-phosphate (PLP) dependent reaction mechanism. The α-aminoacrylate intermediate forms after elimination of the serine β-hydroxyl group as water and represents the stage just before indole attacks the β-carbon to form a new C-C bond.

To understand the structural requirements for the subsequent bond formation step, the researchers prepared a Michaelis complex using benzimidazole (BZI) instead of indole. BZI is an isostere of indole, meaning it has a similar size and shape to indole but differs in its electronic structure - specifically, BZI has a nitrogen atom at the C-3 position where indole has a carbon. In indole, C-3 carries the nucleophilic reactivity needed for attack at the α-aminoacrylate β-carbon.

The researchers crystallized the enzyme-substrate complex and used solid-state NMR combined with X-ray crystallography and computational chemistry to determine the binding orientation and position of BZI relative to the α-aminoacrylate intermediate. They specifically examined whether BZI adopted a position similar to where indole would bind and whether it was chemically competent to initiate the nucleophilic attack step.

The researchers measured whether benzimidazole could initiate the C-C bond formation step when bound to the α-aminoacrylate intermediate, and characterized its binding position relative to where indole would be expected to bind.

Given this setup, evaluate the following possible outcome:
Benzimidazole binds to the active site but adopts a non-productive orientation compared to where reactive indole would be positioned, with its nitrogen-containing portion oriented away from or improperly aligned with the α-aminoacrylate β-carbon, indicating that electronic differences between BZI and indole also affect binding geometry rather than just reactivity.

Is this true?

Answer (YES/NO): NO